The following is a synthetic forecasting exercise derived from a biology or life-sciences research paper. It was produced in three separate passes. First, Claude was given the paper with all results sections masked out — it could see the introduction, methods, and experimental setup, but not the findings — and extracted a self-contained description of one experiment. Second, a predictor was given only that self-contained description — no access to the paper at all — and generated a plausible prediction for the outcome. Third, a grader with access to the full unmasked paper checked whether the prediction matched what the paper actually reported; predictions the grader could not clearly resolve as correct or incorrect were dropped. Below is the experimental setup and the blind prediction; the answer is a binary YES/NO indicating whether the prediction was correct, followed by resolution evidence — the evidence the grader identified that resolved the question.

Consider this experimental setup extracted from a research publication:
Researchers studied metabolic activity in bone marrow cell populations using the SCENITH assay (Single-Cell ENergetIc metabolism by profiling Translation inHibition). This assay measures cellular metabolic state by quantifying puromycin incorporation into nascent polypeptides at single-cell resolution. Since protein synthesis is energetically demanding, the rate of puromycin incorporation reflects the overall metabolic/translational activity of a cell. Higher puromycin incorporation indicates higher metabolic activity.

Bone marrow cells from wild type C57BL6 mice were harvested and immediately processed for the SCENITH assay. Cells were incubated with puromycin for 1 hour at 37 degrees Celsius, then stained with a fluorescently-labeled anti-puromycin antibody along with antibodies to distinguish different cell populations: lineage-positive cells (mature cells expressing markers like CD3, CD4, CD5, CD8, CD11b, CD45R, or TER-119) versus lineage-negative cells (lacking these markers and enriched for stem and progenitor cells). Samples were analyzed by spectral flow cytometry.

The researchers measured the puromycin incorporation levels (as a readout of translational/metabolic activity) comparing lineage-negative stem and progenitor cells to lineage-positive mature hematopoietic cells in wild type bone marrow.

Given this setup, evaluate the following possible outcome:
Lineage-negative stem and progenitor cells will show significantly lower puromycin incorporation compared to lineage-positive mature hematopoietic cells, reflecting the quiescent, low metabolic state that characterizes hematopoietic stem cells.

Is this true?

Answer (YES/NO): YES